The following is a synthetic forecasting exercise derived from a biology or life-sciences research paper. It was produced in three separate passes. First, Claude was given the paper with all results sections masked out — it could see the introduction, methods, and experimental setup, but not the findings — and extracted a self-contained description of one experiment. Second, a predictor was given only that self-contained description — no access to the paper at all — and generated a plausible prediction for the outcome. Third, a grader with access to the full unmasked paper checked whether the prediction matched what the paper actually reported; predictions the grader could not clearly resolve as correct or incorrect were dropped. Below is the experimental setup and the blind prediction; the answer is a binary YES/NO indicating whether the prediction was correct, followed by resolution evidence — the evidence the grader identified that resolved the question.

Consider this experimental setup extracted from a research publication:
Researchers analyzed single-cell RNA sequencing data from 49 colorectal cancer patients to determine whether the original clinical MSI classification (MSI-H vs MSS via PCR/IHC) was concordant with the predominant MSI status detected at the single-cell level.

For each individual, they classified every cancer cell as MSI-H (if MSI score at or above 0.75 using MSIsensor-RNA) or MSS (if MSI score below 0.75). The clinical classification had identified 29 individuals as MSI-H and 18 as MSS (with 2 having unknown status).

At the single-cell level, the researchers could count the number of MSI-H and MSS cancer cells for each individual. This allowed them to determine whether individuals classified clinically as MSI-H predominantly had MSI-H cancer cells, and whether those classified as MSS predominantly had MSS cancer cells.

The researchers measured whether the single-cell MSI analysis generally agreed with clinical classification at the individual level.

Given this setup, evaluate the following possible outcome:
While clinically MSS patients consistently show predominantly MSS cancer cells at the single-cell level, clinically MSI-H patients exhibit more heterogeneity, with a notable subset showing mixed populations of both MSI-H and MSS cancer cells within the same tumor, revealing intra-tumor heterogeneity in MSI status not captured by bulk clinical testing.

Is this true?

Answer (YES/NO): NO